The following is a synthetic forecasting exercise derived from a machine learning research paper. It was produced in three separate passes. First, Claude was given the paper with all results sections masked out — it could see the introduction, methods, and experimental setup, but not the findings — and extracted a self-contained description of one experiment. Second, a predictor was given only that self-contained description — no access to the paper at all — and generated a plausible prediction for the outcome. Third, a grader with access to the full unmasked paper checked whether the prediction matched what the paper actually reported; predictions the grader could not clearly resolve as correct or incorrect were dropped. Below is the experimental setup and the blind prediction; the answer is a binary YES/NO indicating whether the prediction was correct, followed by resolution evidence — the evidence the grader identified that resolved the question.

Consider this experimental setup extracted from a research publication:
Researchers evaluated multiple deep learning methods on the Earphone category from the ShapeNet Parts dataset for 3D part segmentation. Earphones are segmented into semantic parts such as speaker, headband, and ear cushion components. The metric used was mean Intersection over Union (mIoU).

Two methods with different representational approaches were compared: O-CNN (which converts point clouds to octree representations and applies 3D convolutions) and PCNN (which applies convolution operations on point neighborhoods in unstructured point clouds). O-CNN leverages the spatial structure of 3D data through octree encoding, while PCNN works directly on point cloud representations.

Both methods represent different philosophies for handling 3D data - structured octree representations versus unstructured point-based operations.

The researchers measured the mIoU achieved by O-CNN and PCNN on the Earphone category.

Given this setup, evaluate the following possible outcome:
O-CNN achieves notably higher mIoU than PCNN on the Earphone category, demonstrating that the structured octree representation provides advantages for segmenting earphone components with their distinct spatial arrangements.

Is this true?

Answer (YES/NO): YES